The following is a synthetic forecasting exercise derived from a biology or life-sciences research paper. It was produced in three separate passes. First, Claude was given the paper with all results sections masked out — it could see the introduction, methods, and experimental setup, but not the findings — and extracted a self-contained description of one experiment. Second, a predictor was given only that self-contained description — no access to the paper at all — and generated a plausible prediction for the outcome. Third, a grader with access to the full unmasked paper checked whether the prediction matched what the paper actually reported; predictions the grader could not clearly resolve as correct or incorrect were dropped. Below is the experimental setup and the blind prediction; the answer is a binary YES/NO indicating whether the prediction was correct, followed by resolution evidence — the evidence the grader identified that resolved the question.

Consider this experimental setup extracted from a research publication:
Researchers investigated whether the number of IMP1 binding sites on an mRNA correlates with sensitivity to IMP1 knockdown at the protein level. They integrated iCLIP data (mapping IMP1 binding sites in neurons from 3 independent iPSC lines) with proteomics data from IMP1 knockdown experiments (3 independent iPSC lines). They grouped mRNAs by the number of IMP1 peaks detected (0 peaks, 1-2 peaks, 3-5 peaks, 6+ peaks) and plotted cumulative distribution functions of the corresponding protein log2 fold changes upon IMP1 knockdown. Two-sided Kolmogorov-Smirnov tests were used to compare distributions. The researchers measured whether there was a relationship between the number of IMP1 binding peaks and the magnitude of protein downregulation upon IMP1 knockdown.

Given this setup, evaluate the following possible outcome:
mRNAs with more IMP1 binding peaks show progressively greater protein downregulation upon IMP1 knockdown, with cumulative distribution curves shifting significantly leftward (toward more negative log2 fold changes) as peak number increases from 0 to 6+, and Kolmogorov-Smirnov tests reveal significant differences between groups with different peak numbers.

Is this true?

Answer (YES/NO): YES